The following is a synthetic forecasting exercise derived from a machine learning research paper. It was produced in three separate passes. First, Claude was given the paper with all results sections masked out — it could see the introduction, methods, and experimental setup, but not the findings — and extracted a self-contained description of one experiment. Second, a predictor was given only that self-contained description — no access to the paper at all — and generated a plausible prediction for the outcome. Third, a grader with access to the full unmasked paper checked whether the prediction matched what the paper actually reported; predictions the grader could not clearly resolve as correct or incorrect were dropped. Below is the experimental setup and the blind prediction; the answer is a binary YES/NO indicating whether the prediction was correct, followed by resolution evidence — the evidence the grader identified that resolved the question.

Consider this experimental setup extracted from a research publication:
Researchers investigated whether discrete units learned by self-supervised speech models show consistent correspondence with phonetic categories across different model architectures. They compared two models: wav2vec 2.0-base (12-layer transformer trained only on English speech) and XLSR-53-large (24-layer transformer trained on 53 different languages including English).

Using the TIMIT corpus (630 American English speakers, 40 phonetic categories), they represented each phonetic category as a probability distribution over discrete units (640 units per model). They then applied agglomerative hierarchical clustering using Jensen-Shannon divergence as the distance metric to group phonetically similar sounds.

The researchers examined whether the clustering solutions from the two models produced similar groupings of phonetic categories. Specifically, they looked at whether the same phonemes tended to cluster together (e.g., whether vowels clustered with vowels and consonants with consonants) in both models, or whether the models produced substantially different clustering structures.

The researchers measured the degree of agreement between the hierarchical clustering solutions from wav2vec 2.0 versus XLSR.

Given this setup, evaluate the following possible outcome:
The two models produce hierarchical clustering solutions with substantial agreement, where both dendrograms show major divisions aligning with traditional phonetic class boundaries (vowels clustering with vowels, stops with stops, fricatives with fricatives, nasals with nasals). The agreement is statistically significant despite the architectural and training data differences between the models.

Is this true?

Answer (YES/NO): NO